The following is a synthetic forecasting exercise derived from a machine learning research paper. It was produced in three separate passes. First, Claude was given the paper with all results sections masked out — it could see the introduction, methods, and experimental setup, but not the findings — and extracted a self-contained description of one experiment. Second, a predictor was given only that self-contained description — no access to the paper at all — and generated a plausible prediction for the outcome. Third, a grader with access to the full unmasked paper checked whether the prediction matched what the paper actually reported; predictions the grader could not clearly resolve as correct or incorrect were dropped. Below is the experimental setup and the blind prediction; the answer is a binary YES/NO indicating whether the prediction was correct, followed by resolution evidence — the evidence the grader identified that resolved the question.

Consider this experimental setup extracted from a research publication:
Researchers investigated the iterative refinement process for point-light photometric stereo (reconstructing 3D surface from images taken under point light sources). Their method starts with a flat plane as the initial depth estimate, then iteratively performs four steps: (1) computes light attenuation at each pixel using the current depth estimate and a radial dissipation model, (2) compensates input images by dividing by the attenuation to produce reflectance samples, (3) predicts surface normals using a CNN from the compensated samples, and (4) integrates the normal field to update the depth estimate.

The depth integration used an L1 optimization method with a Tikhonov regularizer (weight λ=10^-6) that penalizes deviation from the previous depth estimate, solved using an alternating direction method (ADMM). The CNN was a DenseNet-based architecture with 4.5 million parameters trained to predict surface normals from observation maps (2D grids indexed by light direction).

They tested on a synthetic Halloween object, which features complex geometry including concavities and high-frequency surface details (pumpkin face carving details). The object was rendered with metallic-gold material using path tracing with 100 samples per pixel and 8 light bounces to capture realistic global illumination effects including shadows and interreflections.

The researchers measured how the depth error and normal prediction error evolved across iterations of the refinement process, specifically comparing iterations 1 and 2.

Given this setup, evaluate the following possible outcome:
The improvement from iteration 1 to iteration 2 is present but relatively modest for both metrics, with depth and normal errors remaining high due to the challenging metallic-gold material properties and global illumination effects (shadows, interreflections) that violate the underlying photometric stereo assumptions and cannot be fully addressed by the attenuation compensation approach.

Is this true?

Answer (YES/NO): NO